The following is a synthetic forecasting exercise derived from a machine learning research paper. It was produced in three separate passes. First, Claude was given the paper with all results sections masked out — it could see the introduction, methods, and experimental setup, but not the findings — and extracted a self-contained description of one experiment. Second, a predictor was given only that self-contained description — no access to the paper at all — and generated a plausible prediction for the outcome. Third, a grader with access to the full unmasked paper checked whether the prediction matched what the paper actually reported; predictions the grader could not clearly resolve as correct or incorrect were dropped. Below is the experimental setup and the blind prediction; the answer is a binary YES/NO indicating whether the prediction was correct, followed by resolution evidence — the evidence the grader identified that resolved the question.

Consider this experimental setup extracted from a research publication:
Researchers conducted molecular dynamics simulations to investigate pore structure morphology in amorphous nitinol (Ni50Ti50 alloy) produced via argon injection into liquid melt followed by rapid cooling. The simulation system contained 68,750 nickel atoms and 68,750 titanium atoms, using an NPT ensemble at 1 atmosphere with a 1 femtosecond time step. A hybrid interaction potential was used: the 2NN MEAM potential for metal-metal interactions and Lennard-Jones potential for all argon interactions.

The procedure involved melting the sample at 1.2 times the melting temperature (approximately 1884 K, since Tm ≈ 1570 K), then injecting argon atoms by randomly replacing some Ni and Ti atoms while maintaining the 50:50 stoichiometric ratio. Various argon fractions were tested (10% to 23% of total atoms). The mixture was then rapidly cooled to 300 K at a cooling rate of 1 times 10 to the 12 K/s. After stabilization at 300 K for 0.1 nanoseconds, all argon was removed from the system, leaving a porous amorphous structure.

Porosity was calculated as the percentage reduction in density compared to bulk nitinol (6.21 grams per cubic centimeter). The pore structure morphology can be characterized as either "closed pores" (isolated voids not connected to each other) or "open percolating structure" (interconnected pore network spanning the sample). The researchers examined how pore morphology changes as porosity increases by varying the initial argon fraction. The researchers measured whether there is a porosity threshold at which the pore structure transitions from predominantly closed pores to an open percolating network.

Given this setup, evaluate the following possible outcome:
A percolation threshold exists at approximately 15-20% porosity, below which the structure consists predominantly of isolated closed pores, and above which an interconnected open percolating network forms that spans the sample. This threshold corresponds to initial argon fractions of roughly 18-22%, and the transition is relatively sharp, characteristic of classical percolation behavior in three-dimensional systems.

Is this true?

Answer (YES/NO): NO